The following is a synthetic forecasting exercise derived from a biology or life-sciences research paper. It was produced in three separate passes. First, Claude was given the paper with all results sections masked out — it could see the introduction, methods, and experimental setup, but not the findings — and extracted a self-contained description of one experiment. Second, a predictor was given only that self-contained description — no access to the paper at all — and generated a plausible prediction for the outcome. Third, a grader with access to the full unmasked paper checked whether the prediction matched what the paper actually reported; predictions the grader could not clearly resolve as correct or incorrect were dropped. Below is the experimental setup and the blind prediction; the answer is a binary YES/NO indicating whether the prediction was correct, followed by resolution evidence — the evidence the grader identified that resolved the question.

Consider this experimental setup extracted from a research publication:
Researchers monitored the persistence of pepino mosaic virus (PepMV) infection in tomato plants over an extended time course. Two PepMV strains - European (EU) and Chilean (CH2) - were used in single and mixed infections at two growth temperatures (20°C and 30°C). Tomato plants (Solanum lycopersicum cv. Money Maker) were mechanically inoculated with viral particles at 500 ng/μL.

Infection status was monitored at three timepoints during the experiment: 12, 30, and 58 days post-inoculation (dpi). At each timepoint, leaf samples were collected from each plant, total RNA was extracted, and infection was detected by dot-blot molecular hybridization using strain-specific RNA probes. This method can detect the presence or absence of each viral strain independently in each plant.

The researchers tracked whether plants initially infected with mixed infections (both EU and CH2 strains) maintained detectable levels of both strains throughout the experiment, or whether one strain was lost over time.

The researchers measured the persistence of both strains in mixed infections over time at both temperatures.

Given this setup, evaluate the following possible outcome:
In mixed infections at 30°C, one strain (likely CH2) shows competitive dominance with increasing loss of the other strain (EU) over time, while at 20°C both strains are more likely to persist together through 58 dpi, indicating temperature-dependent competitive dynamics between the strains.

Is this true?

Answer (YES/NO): NO